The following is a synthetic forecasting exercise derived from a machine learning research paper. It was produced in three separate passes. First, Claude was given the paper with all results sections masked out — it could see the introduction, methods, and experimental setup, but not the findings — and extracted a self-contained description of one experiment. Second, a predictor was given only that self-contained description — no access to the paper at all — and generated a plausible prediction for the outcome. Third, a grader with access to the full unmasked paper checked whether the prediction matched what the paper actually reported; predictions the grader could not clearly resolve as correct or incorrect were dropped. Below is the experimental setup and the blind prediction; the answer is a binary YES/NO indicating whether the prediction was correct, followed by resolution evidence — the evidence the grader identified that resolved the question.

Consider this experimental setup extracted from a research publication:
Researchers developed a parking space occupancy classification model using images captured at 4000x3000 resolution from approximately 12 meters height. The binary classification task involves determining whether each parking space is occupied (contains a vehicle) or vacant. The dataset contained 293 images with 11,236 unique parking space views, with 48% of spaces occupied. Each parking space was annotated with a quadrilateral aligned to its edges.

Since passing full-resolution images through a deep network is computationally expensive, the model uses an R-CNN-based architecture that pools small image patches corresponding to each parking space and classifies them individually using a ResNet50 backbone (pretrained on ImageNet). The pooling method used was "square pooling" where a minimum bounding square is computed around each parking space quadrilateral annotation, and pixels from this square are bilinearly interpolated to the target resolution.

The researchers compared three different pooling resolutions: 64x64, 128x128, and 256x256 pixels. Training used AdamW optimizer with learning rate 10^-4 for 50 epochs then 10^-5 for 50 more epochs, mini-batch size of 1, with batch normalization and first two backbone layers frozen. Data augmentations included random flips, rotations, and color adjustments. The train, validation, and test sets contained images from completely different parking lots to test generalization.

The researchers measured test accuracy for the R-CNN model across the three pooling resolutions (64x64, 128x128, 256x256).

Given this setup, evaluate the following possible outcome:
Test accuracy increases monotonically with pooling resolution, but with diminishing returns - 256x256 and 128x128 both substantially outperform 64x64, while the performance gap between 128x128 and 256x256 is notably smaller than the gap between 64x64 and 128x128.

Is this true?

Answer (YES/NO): NO